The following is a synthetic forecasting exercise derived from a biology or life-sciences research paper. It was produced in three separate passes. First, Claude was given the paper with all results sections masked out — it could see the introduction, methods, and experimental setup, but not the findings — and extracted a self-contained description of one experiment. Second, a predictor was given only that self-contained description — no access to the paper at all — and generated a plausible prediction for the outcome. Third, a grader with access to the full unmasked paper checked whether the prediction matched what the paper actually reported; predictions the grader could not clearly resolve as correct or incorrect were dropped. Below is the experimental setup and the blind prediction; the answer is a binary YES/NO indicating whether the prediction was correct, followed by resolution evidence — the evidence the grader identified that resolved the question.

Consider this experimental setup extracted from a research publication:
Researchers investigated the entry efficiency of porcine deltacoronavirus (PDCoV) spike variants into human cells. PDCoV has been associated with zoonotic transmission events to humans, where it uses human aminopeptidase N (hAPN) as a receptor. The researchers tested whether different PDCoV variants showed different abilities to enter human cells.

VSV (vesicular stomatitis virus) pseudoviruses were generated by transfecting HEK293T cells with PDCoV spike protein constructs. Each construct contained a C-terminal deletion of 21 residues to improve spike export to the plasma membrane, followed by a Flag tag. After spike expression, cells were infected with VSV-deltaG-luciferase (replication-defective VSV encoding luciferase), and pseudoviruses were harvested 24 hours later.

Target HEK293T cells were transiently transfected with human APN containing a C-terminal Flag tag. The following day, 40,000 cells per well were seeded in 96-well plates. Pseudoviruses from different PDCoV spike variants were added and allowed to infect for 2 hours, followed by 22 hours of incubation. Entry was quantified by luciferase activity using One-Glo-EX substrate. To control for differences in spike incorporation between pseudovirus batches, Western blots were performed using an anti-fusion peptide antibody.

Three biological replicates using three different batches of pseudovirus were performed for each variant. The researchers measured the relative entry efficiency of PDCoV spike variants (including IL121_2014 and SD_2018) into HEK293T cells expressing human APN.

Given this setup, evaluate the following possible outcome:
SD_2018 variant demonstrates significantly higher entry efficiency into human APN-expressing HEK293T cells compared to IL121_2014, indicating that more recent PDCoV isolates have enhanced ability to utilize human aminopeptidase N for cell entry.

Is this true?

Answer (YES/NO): YES